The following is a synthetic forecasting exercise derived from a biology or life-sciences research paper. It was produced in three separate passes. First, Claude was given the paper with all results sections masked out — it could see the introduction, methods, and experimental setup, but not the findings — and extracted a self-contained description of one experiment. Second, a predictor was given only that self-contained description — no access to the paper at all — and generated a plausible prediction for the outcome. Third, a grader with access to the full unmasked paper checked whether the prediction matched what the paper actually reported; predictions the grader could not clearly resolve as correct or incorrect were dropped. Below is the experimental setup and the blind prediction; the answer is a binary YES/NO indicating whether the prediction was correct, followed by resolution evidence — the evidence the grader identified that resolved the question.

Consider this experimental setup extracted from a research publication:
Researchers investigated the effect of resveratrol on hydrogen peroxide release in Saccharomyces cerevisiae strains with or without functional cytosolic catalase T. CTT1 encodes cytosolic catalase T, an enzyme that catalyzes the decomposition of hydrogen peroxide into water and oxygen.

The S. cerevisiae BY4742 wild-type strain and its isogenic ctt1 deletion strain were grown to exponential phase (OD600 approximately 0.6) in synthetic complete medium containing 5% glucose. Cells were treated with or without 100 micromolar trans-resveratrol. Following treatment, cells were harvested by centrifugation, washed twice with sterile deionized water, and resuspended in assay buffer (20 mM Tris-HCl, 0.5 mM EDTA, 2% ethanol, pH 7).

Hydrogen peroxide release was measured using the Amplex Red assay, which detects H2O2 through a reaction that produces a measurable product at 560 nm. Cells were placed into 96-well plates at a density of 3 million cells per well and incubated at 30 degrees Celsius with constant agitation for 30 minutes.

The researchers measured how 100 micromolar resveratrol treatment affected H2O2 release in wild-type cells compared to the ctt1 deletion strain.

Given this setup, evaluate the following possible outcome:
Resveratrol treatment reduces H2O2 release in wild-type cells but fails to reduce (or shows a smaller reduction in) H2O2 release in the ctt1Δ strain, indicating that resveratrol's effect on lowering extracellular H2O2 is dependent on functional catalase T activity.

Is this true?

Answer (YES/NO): YES